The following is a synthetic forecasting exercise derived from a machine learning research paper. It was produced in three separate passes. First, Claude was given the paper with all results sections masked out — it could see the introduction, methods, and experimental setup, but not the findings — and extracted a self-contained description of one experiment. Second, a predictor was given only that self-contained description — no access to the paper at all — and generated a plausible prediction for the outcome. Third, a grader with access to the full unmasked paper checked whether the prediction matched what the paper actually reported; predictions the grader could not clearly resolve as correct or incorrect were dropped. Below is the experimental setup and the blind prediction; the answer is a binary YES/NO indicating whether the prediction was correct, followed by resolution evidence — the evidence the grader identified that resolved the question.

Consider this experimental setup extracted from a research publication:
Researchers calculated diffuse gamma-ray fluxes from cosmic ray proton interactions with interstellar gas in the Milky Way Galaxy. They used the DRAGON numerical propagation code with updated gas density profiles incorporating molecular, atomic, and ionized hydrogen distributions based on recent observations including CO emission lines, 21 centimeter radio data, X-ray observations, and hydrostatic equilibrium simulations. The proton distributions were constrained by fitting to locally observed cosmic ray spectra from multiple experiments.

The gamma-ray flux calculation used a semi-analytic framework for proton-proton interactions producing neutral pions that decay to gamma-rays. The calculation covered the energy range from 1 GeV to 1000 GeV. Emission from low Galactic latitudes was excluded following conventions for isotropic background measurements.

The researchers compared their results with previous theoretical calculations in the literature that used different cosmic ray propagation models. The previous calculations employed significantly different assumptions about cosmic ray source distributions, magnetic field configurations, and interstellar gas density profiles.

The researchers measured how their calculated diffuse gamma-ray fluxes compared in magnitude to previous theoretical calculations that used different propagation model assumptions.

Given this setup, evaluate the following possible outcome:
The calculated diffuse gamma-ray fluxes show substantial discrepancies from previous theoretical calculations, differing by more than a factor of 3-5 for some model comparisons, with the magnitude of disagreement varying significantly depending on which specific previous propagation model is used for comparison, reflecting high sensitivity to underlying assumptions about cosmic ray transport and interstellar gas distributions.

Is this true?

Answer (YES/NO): YES